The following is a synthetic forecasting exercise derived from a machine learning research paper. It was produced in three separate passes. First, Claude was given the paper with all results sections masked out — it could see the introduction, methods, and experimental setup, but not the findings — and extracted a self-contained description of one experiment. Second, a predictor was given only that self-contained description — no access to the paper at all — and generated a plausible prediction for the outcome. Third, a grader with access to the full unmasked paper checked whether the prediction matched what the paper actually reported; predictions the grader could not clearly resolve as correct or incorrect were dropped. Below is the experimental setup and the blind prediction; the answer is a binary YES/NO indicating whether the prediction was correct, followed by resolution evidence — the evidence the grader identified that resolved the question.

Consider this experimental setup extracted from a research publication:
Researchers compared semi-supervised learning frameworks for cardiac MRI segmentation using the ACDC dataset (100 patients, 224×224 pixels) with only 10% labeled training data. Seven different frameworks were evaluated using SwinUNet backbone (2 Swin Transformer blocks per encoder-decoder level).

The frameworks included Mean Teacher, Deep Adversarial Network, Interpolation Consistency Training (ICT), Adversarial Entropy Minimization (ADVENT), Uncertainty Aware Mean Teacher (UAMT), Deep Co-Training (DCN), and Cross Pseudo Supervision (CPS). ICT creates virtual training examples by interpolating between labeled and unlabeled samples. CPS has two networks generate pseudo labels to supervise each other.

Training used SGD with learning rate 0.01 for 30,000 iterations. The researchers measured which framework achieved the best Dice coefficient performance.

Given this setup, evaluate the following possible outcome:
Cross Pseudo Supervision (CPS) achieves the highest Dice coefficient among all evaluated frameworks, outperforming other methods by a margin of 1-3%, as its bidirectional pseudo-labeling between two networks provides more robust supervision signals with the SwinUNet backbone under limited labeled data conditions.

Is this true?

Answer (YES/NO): YES